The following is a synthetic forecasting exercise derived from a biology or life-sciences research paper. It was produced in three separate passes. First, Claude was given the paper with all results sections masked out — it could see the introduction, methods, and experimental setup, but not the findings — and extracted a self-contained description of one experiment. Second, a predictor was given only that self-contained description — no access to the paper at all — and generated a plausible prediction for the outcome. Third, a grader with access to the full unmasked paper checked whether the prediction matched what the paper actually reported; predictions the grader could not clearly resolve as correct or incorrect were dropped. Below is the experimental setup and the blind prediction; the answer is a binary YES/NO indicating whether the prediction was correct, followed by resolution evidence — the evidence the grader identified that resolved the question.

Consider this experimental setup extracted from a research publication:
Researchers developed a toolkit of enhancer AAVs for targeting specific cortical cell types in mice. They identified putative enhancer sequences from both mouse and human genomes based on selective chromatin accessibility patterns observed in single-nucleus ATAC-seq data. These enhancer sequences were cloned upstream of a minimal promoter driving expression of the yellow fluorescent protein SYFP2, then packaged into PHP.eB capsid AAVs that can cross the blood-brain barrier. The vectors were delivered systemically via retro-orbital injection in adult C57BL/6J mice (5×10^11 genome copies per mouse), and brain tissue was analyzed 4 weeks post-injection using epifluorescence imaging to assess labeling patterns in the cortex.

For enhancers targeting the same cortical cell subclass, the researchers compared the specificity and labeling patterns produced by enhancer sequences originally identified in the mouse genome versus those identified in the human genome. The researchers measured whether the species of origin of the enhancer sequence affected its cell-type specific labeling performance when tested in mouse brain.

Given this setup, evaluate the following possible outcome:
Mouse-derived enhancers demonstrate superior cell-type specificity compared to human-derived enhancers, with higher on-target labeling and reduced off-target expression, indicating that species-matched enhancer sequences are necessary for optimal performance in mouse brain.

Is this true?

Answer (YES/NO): NO